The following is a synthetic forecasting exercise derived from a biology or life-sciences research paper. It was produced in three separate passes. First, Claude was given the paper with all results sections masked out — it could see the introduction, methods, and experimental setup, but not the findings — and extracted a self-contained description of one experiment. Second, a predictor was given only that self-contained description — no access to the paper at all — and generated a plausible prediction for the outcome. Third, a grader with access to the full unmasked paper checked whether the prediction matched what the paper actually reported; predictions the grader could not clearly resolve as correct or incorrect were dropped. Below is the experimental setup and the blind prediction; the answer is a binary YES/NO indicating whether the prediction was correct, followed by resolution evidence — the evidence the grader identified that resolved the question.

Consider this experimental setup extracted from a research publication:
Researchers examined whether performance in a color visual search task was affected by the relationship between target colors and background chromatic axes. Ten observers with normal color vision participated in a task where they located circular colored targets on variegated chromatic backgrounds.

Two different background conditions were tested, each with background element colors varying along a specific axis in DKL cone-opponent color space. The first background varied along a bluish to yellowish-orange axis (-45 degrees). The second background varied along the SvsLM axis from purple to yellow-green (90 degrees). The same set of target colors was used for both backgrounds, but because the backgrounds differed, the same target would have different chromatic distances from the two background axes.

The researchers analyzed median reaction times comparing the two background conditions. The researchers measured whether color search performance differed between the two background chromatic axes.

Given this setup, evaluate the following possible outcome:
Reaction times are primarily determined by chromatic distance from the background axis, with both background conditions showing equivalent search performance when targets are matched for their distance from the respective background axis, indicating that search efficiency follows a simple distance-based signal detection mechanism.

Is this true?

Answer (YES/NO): NO